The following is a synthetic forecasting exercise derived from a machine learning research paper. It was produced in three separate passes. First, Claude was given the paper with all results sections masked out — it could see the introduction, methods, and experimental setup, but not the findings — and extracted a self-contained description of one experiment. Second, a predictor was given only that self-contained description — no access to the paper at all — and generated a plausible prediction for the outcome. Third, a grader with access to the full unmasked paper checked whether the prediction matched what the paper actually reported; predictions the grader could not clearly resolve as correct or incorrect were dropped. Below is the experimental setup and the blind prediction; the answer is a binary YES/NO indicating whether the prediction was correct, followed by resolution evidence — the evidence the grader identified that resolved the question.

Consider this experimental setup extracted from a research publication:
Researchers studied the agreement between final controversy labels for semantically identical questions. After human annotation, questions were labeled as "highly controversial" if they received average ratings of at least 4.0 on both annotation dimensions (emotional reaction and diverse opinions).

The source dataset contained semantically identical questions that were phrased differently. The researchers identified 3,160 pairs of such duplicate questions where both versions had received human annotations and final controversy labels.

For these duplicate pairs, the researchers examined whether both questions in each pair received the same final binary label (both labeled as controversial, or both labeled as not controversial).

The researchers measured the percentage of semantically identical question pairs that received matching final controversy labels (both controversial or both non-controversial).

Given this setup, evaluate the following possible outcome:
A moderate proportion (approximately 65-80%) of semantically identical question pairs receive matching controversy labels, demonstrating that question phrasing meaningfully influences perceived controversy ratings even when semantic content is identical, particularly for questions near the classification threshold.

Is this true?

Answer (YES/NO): NO